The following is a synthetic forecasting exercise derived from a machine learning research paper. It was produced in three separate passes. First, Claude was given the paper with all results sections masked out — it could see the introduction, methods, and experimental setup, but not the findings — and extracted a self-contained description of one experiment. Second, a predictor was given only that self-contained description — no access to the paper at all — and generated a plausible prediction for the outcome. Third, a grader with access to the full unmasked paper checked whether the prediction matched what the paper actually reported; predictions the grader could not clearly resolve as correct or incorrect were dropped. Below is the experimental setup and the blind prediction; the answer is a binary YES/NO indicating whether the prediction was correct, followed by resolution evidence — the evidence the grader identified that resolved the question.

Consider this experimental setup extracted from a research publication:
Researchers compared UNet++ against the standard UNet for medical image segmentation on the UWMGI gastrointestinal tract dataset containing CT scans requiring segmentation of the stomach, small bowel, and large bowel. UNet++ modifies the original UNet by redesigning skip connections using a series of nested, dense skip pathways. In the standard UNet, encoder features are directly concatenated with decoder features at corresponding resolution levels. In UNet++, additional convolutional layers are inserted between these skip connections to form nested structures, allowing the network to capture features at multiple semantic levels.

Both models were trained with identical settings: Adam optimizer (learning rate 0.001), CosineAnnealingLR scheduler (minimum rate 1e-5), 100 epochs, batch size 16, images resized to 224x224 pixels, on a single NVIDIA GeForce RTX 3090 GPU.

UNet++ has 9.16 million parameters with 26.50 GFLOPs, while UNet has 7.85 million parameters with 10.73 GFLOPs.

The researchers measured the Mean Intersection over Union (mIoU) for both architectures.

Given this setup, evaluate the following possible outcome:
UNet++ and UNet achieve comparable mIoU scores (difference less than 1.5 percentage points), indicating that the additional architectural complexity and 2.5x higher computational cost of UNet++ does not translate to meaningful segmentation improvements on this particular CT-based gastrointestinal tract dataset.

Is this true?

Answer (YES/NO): YES